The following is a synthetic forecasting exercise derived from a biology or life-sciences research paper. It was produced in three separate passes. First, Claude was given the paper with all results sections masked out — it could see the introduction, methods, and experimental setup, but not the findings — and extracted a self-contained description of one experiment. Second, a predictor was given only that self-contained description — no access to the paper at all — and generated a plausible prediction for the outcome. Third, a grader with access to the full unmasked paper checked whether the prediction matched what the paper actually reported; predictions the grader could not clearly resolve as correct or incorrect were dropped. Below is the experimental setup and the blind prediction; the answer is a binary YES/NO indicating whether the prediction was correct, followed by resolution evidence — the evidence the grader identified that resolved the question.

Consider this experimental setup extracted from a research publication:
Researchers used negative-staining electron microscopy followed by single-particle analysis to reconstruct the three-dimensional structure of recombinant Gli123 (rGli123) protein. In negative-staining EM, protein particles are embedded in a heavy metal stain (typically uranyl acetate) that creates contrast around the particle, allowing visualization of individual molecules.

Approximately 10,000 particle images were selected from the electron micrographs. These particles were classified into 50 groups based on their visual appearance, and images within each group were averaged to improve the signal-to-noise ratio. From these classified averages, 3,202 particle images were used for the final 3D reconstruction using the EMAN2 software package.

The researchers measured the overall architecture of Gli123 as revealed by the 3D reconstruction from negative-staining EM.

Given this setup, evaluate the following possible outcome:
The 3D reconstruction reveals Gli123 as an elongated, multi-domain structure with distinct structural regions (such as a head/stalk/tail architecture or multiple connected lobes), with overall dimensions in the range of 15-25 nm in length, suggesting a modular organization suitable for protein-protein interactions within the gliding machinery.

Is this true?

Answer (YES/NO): NO